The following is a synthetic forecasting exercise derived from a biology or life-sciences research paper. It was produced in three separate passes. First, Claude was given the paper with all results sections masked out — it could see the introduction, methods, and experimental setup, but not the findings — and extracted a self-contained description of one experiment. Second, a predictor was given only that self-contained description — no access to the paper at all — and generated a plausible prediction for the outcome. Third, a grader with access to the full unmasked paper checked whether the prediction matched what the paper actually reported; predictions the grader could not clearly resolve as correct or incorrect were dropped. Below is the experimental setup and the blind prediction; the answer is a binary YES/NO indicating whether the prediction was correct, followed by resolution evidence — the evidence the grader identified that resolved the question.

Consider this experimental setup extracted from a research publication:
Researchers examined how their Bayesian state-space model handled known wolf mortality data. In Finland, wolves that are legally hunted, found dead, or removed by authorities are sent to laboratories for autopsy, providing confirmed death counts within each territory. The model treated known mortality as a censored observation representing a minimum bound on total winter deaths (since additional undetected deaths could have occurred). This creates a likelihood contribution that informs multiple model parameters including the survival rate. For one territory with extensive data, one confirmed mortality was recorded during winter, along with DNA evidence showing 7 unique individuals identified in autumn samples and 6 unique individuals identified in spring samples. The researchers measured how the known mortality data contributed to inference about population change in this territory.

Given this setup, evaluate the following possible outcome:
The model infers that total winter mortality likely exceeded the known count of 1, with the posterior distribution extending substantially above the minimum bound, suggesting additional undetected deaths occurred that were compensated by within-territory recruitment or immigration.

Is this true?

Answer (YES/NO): NO